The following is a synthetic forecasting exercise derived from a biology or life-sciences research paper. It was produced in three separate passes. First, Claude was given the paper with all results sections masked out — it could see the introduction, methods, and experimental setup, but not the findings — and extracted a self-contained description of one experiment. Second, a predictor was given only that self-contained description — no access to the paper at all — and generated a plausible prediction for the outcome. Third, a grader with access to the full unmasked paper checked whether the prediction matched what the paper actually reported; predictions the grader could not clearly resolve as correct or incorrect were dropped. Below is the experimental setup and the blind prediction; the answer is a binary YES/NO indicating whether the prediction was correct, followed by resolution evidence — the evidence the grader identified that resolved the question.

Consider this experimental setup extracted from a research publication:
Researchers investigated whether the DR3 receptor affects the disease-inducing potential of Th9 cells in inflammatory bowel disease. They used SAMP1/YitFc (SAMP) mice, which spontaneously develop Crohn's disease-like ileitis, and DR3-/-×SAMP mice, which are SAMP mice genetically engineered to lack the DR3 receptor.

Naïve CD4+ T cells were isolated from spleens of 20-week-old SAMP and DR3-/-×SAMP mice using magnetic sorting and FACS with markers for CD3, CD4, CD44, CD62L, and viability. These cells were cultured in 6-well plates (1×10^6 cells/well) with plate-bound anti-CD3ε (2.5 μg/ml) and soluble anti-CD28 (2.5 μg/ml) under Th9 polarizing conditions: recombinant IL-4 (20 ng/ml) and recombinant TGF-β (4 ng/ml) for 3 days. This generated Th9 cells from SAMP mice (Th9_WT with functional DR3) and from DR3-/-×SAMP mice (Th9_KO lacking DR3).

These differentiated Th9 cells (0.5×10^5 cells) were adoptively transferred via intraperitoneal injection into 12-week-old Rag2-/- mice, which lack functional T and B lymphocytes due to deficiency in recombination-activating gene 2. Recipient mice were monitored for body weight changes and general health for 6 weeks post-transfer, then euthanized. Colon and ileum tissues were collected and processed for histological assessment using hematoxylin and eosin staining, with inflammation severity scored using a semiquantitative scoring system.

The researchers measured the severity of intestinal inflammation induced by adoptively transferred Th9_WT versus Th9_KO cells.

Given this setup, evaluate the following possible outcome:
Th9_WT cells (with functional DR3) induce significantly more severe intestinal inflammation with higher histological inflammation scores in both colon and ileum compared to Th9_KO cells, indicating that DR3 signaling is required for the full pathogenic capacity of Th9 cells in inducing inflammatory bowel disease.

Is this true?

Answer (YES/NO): NO